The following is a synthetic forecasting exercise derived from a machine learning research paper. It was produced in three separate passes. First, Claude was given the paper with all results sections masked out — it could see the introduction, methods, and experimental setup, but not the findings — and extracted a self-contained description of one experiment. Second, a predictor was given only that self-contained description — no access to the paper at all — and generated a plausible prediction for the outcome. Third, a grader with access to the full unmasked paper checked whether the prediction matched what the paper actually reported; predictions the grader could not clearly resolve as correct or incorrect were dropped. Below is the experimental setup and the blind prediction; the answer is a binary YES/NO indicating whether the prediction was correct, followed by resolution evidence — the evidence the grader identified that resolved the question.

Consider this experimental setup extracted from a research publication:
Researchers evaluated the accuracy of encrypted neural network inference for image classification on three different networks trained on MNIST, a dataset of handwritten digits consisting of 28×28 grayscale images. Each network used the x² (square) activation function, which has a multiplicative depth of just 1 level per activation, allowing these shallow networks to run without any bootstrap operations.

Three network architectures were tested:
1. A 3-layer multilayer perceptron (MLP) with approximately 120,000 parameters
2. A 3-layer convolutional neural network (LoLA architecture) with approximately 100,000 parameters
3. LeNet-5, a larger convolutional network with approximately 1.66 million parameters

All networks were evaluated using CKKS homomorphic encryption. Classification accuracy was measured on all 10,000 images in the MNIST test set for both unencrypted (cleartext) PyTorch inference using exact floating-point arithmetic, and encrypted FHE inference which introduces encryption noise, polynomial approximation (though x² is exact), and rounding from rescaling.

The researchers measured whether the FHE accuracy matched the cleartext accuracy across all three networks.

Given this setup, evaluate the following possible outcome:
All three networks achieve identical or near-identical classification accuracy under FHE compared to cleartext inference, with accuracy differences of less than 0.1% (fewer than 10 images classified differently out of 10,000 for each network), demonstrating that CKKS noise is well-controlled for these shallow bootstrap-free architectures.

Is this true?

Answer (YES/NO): YES